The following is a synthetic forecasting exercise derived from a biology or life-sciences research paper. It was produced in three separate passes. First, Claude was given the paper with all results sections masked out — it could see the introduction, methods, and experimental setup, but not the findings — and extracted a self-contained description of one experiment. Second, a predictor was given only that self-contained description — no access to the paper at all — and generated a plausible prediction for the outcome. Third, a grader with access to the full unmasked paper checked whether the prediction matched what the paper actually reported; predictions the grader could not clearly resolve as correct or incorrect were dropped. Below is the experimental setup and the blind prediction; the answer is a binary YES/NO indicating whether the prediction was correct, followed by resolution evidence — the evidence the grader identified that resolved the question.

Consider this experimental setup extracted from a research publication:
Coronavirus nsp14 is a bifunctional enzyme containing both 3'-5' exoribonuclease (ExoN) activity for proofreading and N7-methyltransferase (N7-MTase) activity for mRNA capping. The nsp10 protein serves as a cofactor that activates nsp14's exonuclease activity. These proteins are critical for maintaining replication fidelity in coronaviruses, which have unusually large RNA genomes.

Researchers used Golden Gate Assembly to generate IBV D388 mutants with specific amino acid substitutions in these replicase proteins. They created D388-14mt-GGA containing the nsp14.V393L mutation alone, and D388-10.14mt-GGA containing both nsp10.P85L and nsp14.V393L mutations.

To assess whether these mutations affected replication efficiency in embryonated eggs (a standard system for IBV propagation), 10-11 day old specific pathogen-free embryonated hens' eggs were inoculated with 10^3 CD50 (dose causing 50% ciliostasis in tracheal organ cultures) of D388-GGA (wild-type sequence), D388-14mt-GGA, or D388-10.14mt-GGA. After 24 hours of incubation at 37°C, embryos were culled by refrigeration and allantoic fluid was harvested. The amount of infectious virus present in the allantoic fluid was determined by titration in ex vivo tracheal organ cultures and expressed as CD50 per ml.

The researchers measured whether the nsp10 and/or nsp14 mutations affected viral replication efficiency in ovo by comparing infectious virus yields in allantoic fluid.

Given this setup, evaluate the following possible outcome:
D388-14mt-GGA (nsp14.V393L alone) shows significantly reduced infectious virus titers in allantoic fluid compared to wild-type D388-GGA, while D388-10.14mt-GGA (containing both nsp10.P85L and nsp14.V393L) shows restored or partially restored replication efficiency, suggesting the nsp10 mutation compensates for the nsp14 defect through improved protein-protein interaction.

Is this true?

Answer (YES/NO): NO